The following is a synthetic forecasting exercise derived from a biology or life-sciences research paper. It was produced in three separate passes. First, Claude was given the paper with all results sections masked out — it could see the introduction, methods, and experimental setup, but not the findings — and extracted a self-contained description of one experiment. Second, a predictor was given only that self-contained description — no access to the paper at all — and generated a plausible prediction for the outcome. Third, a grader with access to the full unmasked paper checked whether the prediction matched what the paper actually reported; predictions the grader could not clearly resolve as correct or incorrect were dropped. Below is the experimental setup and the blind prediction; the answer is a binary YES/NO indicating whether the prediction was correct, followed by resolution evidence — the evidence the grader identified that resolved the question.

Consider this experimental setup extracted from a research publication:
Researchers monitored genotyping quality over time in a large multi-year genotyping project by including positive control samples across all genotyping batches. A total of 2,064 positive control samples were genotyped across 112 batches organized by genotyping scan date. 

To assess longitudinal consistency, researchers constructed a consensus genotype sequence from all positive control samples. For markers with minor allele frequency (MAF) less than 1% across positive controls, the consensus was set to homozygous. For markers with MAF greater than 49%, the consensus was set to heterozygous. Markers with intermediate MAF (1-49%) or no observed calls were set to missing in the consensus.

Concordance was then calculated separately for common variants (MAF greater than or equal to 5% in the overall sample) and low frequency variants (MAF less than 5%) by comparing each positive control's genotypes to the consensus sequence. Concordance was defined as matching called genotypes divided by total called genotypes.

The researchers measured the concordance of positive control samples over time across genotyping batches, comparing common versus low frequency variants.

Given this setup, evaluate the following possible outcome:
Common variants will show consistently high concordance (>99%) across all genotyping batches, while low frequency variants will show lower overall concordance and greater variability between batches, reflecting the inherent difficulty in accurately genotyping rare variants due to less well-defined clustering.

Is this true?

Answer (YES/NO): NO